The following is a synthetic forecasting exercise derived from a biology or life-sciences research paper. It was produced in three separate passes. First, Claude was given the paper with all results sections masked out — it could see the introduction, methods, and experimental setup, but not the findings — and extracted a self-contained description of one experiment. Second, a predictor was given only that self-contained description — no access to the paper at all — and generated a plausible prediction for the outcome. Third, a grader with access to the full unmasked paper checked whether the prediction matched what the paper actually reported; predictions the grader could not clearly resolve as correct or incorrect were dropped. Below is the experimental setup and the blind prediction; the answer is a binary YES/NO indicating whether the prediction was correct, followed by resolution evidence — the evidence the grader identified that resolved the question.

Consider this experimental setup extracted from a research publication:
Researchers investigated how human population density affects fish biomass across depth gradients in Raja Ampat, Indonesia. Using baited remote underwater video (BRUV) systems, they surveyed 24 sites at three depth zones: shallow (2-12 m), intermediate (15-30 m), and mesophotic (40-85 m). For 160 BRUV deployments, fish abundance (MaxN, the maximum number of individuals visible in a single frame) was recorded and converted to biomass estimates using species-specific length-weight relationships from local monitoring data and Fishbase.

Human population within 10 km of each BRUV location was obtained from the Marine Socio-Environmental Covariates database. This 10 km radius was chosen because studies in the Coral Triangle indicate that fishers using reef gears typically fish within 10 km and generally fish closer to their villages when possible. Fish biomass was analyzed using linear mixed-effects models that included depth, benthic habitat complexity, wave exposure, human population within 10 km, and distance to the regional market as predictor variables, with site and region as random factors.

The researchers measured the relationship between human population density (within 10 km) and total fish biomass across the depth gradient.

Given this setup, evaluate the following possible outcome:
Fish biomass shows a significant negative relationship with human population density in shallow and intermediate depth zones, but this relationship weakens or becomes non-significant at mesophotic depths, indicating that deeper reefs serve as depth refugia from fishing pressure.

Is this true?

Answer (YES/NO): NO